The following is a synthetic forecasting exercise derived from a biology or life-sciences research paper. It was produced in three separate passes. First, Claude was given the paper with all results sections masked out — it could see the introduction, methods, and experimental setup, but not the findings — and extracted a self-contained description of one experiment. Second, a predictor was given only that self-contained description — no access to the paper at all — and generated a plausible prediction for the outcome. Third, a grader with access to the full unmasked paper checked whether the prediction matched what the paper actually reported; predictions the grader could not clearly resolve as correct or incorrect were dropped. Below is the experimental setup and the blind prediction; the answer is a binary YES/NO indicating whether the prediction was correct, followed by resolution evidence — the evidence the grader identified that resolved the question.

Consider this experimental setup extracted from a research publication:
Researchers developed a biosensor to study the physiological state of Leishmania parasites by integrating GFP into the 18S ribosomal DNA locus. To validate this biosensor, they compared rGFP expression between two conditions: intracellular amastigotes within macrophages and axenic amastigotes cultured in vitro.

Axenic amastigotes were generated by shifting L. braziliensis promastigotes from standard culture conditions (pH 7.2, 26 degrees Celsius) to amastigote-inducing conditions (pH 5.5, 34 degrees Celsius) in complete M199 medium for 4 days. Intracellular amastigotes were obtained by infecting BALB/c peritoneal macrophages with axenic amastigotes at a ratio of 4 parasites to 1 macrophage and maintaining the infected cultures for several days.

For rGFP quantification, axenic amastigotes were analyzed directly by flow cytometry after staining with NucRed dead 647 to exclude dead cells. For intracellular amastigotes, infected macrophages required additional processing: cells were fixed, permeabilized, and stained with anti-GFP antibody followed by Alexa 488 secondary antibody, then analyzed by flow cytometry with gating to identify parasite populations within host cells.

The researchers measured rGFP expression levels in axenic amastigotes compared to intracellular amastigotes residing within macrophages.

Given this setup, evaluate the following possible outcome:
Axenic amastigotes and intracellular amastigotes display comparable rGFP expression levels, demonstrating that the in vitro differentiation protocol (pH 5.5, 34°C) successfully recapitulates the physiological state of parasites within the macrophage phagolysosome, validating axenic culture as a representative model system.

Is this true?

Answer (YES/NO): NO